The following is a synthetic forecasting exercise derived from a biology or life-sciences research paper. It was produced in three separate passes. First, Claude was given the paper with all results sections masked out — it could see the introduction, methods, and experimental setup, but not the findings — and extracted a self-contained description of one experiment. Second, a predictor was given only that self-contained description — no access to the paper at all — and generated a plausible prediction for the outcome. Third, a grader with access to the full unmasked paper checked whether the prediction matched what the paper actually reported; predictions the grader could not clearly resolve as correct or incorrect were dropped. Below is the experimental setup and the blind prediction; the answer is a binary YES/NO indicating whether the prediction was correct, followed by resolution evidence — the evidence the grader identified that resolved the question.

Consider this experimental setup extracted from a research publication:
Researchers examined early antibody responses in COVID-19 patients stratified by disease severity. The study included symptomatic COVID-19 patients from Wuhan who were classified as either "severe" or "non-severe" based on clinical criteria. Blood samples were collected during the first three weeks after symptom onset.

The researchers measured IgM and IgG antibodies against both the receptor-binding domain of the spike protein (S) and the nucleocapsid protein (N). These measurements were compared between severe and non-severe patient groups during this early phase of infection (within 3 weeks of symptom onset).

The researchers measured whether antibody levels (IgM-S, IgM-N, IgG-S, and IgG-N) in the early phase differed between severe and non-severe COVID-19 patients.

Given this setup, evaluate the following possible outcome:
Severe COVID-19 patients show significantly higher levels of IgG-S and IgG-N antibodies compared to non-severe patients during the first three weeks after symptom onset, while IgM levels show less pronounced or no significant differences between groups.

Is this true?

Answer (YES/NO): NO